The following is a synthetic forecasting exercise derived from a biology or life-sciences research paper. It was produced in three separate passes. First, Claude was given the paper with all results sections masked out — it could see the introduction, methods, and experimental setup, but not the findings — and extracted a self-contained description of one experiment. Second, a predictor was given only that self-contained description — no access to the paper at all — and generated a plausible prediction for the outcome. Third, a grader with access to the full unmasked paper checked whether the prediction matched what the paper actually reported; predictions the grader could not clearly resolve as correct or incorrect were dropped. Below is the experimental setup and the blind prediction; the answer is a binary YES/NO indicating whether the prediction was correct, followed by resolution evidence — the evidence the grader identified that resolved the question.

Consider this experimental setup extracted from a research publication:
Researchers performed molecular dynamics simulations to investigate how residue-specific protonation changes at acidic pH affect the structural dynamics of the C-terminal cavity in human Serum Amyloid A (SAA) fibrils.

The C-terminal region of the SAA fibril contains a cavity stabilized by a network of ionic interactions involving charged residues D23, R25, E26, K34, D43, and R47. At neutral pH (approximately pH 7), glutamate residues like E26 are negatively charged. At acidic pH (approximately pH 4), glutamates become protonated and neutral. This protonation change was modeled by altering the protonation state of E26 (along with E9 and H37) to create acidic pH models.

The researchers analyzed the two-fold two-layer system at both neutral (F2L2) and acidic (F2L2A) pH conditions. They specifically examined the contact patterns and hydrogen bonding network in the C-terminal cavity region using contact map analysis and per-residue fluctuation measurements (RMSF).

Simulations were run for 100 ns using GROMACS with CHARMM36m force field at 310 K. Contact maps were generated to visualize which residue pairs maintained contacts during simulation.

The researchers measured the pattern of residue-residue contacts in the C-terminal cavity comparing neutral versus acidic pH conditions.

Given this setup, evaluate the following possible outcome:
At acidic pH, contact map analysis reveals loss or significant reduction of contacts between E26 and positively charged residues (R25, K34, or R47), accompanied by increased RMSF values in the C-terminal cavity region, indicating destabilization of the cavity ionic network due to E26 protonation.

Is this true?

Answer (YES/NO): NO